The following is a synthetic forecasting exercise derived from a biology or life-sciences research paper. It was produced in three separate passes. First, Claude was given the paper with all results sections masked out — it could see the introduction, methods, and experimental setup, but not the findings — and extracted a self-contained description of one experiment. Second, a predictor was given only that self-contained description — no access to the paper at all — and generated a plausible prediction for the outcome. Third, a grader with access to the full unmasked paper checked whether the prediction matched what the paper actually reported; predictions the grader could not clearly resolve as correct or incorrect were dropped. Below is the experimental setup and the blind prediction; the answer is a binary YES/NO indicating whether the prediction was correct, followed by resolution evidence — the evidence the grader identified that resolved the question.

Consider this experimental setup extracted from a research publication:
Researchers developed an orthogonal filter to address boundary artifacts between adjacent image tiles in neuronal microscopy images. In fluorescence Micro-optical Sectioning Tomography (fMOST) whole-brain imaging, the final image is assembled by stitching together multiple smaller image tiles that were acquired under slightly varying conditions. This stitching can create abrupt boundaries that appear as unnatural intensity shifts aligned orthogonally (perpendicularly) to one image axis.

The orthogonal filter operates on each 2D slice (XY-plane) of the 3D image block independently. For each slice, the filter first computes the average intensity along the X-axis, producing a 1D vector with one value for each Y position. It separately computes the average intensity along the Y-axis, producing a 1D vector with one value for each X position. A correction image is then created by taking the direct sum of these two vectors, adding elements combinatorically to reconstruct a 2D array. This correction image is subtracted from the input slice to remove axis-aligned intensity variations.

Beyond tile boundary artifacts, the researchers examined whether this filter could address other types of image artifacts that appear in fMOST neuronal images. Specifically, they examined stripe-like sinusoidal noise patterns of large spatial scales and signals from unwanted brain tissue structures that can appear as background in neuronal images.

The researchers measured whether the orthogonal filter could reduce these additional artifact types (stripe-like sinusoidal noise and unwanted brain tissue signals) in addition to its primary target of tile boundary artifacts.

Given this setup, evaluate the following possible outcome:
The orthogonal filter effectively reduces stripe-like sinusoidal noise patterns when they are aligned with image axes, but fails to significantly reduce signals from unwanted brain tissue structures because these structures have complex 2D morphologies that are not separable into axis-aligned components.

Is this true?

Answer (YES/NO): NO